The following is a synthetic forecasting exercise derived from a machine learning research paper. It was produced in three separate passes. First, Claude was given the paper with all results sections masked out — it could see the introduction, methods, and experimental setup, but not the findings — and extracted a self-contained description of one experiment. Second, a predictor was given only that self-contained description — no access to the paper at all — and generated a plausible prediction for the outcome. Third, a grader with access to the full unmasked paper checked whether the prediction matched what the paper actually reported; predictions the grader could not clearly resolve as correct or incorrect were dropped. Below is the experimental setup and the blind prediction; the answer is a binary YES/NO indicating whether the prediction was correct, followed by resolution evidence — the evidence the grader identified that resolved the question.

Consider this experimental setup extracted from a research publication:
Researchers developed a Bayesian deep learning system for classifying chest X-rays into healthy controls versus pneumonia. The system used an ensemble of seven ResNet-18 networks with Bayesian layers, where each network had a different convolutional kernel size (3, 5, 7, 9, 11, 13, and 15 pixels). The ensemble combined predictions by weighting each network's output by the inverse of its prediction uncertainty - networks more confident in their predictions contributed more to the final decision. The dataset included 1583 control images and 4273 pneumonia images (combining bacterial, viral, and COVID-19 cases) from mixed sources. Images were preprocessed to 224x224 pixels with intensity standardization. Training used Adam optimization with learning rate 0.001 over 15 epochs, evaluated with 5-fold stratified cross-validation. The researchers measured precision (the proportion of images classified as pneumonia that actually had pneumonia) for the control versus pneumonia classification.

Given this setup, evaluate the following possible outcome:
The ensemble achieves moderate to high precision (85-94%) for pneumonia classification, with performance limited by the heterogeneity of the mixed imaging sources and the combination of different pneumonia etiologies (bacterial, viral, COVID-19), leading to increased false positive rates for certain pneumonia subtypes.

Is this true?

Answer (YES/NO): NO